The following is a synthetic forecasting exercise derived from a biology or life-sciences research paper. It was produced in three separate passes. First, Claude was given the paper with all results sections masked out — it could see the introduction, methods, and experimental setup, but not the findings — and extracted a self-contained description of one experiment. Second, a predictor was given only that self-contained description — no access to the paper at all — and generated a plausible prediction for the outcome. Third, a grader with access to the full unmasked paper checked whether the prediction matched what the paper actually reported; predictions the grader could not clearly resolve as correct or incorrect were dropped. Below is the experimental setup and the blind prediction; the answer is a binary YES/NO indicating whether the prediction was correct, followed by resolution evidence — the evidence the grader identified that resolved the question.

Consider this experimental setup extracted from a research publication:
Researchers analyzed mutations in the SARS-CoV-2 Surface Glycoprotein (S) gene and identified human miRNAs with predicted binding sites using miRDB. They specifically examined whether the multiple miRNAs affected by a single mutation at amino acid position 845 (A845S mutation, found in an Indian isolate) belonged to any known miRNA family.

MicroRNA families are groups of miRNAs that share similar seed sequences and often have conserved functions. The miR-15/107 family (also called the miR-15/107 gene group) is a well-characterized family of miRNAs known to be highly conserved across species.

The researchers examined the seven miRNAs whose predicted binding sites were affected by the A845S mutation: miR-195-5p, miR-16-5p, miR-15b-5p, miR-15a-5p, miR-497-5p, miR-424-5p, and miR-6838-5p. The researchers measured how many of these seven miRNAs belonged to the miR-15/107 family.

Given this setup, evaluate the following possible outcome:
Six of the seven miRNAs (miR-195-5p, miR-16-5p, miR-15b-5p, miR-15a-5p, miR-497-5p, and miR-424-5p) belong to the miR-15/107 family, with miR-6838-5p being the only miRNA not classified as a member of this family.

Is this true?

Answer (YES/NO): YES